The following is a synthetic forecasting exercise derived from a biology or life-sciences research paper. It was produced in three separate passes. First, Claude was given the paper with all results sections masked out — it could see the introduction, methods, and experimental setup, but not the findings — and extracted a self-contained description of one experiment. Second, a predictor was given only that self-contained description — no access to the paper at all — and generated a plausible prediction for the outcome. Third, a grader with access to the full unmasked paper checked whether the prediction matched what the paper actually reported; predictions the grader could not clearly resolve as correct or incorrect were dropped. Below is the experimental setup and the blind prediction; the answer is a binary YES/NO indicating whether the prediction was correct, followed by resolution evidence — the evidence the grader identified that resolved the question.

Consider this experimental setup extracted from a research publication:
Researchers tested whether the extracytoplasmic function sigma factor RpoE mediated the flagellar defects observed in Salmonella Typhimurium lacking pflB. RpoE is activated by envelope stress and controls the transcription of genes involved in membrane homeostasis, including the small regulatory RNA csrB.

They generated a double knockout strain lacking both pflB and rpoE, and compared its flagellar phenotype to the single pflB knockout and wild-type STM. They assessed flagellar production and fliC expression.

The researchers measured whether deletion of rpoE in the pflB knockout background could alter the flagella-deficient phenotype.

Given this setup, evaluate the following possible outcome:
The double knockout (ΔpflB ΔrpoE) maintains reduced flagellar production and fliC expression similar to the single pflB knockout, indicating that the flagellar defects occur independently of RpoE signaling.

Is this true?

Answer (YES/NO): NO